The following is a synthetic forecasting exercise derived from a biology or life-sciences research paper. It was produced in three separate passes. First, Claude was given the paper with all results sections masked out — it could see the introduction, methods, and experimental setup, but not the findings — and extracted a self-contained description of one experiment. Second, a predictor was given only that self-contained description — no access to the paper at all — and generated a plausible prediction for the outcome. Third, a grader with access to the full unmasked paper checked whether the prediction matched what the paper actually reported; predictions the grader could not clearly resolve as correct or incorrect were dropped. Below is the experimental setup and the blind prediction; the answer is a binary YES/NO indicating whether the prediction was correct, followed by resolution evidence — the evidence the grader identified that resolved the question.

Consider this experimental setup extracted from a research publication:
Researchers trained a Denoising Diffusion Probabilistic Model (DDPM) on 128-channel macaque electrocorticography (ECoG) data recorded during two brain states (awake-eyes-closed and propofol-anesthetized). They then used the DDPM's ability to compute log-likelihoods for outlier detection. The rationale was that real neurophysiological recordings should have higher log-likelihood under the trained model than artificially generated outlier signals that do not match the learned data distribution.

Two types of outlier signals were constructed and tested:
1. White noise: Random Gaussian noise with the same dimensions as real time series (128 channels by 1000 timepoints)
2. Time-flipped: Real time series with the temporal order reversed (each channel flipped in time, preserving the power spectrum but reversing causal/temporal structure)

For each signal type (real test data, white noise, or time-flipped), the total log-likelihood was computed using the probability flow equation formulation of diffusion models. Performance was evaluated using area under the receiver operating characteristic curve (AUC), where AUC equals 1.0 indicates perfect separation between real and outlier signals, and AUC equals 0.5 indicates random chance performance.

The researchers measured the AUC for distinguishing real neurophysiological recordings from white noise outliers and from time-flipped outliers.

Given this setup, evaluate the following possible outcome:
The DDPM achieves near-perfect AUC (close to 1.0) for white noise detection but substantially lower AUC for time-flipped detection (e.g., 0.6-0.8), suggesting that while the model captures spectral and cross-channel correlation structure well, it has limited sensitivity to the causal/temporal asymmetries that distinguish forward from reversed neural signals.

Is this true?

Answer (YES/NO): YES